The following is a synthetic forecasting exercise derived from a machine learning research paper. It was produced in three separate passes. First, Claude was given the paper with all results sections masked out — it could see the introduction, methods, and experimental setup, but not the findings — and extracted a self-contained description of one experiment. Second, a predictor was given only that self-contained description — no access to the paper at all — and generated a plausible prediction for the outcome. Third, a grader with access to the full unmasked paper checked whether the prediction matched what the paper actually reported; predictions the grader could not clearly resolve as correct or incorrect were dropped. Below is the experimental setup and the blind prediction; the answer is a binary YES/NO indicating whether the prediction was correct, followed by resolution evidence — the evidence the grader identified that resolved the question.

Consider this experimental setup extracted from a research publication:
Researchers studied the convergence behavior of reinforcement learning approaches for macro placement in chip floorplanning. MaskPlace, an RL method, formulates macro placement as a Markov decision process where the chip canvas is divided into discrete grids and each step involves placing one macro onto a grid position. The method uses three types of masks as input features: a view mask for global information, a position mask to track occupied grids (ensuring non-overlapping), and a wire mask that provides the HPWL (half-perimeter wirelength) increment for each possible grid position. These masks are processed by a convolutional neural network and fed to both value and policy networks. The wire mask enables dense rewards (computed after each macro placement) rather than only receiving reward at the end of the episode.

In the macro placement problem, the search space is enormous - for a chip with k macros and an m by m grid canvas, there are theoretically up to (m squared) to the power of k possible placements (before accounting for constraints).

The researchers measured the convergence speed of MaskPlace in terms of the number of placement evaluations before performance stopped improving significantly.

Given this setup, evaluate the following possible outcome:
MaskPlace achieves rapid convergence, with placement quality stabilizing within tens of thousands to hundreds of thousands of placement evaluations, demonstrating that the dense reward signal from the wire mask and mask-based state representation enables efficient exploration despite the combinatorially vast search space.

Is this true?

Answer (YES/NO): NO